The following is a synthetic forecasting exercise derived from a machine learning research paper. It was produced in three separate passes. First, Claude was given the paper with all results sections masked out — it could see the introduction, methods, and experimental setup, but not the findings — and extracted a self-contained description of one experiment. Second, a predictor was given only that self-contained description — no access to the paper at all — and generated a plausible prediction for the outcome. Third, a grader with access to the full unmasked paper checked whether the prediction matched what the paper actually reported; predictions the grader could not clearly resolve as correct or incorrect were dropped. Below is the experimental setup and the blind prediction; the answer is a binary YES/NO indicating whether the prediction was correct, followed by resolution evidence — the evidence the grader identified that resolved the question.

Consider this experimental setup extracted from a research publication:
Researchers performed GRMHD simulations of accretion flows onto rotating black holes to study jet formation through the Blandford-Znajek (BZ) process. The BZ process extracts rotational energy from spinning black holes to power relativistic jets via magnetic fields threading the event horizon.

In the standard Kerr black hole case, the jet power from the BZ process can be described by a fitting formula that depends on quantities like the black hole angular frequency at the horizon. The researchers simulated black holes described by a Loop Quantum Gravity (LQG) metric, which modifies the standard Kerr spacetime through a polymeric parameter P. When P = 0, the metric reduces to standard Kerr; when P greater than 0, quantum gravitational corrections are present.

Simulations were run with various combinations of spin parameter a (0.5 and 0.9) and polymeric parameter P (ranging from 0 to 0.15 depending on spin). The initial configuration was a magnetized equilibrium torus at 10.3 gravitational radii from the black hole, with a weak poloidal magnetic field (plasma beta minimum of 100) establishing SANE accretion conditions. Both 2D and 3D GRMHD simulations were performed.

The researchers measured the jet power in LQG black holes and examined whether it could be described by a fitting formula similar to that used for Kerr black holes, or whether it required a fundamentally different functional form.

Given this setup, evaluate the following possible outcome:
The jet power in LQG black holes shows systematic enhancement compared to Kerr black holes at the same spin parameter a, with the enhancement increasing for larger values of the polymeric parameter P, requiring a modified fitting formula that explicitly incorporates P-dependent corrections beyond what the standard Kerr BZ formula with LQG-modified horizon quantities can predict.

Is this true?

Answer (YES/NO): NO